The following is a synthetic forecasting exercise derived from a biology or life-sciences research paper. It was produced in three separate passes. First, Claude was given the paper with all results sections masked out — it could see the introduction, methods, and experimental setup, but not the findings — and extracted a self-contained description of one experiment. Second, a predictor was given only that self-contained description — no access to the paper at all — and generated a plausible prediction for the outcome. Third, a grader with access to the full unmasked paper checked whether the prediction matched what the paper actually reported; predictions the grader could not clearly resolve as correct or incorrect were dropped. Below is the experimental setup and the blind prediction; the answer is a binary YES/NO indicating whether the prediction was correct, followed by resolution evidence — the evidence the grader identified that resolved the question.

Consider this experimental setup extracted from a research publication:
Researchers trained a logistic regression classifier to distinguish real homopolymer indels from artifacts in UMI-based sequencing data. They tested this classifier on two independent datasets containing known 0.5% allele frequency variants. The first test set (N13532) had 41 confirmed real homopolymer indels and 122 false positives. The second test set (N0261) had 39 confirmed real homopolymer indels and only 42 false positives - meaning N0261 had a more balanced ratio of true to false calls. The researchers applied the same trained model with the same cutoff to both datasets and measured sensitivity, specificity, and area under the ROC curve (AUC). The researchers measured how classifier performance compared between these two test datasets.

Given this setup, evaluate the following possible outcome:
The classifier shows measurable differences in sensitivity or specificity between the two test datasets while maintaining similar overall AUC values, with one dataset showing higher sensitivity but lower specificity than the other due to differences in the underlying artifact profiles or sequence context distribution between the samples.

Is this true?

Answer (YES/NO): NO